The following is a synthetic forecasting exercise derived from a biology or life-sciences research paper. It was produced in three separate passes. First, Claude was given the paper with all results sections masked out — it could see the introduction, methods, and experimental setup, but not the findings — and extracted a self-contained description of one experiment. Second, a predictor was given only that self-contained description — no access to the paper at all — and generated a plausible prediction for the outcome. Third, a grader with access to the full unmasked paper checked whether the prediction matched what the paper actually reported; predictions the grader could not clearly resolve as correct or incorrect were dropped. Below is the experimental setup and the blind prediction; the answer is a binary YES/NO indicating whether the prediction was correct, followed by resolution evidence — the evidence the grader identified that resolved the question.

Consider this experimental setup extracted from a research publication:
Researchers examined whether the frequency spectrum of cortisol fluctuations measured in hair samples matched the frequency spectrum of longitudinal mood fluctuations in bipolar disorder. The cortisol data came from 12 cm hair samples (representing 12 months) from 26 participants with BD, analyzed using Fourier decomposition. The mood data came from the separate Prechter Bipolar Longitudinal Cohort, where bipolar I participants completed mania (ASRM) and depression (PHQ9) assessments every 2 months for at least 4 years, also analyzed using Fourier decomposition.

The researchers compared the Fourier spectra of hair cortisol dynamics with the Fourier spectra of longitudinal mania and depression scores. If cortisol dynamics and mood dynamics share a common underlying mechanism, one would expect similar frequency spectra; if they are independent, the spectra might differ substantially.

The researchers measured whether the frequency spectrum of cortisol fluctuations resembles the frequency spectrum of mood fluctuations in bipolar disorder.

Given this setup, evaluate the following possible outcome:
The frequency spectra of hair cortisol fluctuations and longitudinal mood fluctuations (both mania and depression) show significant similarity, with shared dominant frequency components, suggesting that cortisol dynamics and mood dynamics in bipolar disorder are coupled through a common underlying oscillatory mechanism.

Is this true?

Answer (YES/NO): YES